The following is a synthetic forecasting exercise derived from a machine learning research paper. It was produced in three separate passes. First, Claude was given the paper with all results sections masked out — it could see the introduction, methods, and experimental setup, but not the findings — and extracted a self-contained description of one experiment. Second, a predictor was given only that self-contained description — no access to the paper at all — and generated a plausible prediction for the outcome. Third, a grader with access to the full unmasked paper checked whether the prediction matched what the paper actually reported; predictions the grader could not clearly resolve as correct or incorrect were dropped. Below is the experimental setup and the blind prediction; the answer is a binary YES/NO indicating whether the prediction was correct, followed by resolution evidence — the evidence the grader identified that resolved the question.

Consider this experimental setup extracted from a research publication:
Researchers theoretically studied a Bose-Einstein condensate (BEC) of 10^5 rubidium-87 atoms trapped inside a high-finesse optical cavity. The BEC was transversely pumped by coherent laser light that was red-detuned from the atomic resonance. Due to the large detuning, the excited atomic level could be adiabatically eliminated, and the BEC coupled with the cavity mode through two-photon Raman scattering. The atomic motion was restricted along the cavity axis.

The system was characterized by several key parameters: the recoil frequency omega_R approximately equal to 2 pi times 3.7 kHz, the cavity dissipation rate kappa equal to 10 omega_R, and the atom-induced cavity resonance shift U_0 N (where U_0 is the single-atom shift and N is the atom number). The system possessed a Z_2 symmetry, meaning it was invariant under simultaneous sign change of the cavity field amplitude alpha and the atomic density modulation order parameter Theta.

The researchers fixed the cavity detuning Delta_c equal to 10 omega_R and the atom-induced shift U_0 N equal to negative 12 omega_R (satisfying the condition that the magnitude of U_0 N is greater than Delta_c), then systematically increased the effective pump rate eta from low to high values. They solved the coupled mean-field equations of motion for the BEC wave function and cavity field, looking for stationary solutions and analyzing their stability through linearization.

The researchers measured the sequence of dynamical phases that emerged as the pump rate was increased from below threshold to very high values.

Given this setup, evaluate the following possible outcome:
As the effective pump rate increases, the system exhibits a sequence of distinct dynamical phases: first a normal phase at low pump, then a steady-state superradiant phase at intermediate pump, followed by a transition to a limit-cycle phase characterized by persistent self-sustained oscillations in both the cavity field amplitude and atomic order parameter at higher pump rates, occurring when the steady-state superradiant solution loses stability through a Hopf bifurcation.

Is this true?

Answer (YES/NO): YES